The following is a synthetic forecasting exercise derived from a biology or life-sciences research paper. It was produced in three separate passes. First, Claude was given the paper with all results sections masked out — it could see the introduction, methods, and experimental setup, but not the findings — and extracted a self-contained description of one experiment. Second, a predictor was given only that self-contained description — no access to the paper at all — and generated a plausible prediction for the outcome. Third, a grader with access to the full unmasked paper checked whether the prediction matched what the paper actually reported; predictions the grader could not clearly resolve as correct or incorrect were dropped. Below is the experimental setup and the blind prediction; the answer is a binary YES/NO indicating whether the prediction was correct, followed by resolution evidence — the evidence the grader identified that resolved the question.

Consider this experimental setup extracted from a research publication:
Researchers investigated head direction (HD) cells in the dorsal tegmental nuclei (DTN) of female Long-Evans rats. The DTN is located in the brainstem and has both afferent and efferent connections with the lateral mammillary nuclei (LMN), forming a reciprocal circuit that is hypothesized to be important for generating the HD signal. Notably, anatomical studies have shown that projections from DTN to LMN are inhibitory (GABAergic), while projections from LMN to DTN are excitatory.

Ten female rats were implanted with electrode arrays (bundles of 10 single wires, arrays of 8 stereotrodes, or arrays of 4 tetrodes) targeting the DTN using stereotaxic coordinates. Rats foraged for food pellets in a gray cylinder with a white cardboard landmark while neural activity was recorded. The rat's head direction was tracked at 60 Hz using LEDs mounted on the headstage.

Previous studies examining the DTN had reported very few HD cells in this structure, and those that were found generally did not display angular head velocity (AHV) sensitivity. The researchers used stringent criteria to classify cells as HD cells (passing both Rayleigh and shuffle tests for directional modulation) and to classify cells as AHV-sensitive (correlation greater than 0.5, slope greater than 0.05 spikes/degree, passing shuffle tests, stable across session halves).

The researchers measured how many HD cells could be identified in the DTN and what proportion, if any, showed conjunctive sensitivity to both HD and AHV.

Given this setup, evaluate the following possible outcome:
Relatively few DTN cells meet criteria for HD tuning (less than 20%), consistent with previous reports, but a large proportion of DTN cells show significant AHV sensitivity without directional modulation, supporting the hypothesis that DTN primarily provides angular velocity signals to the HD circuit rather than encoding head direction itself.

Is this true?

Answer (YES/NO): NO